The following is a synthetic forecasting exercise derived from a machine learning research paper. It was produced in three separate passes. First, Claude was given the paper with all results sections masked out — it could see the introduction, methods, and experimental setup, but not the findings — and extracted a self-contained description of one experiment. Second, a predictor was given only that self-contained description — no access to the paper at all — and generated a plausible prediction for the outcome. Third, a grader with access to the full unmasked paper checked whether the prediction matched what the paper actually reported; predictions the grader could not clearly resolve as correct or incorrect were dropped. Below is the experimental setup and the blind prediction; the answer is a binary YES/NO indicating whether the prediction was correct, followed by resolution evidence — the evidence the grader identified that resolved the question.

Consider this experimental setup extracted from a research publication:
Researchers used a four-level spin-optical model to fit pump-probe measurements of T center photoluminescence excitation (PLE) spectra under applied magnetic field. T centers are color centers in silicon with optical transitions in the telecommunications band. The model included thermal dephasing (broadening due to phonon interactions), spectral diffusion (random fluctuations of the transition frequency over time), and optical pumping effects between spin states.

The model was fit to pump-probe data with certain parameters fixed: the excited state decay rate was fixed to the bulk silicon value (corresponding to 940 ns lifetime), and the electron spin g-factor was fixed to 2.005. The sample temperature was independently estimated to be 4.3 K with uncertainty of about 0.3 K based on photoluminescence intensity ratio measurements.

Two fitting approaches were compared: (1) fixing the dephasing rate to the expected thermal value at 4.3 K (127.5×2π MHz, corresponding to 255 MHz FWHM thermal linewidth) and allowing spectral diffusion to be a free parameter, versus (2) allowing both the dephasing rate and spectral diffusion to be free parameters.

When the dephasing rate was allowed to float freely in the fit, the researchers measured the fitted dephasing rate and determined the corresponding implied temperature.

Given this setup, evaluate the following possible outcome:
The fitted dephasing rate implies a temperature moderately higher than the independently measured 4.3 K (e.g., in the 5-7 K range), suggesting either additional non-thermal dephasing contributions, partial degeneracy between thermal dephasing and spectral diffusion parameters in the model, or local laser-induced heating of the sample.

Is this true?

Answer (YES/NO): NO